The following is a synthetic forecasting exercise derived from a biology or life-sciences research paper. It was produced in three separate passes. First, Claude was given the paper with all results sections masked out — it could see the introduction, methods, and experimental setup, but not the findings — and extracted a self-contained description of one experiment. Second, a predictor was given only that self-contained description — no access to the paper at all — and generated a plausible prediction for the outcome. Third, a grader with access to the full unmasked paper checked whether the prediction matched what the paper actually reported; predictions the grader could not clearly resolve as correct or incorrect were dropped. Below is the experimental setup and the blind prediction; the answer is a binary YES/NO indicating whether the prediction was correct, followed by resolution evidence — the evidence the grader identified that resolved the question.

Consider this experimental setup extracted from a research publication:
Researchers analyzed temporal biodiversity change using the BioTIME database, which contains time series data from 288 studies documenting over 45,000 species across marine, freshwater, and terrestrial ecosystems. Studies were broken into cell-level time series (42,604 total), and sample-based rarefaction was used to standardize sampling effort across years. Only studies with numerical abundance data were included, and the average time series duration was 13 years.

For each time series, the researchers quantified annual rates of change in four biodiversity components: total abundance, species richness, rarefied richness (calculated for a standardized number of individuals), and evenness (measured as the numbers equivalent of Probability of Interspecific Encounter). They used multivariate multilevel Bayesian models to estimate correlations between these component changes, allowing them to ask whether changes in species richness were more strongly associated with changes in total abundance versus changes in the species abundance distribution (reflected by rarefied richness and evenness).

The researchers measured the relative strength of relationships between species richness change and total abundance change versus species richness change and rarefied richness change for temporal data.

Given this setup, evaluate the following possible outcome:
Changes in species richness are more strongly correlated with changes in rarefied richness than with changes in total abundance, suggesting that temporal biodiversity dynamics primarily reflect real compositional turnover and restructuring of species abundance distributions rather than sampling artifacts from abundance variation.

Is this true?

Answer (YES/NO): YES